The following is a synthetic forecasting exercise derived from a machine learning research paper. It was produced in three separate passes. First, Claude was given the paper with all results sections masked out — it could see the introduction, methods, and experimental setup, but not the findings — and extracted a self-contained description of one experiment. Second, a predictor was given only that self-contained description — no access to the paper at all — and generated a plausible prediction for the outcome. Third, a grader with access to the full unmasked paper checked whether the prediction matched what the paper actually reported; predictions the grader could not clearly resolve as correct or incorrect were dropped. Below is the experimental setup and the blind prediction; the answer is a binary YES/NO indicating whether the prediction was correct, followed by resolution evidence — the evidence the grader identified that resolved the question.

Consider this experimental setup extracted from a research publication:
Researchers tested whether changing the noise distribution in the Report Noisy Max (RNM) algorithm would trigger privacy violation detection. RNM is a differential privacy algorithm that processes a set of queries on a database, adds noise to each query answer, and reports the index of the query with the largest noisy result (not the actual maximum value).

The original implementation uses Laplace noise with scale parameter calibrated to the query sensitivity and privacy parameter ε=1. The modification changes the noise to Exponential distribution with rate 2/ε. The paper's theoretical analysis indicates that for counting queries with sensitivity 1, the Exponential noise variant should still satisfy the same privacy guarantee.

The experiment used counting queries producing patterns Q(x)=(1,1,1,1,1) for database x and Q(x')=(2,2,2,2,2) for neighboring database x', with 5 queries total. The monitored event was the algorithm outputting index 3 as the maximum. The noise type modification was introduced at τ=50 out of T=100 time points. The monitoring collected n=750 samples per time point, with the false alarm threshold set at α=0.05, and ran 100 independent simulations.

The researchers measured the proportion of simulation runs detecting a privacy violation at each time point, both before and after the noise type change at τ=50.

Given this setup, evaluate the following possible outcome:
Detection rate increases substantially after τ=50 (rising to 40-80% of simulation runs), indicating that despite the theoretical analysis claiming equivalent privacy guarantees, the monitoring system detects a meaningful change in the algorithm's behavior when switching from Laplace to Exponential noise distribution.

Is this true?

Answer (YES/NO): NO